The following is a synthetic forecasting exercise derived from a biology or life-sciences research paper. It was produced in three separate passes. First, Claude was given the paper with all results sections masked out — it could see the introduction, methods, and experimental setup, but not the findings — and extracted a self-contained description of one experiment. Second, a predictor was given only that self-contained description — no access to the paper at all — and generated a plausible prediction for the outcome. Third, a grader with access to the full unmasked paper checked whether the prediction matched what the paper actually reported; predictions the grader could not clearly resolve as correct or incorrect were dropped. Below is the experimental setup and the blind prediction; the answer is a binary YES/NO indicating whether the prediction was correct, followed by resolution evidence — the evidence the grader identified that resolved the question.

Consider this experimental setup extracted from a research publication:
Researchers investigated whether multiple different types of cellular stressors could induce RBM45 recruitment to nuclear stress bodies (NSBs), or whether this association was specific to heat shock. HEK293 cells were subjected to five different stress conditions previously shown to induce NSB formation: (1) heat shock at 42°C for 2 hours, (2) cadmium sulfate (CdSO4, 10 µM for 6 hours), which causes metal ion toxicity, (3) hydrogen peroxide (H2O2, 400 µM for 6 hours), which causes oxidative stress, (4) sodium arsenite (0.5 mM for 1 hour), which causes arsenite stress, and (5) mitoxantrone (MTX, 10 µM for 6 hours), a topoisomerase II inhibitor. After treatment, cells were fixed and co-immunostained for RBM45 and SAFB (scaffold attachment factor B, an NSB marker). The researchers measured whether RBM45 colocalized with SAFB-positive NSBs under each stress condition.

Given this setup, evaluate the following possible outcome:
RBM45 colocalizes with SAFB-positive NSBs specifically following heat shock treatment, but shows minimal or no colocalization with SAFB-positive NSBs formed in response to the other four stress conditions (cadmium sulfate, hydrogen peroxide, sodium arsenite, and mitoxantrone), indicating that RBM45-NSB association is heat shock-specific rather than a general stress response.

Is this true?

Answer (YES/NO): NO